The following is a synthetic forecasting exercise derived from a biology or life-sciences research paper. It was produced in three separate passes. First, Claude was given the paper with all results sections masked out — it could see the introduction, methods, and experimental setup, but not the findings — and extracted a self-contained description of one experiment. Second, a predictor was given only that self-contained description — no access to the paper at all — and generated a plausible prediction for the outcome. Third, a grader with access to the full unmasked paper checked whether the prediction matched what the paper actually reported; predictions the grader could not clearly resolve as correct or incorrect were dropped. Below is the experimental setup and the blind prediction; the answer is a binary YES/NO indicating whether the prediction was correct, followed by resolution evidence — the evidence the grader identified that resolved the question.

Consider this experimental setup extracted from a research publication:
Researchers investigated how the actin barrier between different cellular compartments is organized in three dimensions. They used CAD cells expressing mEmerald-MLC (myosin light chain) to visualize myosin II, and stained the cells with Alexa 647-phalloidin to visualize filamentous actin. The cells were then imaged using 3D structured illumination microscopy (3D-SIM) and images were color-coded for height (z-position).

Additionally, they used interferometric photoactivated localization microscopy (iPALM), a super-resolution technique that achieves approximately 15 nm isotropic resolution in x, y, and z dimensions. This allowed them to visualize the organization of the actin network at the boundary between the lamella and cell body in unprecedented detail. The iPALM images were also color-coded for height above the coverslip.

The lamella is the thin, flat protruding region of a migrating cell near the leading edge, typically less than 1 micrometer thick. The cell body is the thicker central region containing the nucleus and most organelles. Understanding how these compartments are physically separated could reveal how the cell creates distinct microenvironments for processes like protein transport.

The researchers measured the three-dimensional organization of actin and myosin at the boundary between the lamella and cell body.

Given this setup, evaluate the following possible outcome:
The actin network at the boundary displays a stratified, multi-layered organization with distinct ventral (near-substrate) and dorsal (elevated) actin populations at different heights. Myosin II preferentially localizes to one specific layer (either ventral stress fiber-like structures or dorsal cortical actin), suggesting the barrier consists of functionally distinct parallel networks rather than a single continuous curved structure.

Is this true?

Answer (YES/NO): NO